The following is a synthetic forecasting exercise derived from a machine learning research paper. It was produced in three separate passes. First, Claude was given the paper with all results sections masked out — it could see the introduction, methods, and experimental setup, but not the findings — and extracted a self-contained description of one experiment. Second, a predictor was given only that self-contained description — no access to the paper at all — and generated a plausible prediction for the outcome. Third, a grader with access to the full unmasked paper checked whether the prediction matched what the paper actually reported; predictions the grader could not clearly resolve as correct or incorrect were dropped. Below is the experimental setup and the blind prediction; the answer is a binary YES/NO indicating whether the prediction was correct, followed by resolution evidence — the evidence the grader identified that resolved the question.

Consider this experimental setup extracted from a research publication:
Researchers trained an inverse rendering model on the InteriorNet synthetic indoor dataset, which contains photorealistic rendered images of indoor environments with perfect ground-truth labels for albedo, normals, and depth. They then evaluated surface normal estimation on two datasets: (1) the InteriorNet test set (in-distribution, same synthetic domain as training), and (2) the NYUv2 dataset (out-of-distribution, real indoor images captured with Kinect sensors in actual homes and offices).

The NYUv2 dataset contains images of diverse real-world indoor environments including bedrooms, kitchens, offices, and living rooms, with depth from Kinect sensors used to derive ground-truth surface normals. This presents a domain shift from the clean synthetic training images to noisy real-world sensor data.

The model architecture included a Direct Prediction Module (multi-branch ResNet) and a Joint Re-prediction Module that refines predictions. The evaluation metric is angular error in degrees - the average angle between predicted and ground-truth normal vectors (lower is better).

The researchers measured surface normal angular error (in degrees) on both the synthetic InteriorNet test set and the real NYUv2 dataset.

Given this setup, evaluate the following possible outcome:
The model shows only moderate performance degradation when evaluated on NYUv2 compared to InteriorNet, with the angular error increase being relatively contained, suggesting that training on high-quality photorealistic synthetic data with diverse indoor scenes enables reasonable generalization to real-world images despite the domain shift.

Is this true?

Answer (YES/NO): YES